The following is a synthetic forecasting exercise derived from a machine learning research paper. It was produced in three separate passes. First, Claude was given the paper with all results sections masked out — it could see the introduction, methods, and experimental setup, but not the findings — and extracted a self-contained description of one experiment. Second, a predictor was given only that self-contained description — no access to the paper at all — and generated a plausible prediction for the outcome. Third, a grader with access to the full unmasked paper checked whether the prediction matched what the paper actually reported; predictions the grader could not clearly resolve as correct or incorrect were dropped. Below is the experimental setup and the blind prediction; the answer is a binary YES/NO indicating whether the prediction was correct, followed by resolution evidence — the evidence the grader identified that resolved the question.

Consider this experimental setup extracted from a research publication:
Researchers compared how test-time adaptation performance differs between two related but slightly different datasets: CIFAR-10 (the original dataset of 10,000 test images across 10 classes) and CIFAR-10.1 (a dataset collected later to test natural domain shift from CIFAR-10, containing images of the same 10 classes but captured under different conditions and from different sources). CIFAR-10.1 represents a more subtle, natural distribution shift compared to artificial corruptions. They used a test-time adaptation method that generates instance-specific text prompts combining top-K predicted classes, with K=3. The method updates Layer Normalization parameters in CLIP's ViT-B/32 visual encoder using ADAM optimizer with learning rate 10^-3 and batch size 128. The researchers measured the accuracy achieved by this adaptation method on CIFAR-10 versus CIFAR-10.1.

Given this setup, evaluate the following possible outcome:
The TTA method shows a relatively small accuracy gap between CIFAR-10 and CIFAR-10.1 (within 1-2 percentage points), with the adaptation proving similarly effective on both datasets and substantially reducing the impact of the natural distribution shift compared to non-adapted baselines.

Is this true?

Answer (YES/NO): NO